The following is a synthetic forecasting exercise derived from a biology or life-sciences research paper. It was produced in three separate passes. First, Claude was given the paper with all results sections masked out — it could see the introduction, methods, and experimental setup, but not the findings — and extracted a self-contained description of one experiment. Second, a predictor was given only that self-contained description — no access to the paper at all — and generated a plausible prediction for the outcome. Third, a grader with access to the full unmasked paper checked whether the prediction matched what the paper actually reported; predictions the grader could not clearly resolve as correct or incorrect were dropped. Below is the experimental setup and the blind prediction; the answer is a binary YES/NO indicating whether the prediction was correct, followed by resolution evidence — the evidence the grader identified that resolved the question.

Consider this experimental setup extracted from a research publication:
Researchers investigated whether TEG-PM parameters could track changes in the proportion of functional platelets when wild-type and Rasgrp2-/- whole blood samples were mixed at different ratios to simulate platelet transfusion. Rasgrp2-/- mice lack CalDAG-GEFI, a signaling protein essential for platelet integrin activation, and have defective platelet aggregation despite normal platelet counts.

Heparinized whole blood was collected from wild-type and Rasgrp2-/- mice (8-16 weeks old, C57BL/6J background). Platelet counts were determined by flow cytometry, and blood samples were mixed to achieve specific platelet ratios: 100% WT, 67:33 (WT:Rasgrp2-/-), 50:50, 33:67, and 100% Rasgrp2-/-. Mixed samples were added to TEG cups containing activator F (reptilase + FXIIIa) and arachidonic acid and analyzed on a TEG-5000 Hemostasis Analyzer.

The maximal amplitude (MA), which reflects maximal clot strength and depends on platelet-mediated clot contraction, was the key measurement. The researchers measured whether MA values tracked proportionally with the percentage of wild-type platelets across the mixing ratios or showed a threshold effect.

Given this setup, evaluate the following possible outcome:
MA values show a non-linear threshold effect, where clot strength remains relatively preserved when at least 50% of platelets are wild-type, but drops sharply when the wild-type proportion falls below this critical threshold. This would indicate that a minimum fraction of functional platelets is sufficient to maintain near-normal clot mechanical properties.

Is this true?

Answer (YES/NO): NO